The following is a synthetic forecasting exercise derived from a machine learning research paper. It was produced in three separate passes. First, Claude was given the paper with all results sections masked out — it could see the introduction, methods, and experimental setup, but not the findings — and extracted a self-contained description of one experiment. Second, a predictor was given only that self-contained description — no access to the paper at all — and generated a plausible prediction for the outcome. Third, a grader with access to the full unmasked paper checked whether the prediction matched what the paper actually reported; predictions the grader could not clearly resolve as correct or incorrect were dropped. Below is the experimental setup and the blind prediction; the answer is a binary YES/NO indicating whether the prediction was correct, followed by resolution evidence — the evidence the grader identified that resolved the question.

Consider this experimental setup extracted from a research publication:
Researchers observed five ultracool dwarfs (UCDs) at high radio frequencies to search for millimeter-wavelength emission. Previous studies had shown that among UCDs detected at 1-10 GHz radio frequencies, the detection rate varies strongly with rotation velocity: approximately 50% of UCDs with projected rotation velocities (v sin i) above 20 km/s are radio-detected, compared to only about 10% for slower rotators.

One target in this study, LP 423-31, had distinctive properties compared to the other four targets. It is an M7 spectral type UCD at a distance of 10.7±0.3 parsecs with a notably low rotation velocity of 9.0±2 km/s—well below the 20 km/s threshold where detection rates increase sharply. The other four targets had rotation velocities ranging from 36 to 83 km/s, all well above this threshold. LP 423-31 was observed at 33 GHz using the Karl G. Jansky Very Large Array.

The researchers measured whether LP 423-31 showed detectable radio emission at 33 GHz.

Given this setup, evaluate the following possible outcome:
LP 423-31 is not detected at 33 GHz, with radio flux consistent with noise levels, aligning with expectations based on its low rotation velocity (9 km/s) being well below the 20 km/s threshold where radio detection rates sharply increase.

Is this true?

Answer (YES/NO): YES